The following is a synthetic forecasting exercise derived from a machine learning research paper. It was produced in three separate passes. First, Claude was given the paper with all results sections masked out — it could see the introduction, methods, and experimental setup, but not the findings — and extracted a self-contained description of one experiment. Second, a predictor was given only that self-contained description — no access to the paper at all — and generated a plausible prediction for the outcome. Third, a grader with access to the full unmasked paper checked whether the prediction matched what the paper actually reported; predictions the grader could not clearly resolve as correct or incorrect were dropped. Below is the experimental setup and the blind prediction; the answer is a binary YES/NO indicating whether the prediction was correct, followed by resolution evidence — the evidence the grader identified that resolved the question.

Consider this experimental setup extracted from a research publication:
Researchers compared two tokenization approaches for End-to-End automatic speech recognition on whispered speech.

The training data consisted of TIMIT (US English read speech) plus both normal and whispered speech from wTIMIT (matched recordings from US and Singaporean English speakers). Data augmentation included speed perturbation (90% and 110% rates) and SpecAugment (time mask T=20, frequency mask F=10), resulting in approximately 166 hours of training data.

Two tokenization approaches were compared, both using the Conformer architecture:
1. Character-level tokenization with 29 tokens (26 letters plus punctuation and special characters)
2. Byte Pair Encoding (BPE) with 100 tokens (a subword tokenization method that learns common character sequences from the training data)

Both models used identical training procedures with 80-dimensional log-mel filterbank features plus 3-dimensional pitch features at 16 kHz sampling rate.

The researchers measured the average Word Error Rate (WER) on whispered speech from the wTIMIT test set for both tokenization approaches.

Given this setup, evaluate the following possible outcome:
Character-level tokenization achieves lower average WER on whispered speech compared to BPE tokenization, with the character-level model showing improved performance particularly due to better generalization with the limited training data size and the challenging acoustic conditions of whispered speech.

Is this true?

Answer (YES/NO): NO